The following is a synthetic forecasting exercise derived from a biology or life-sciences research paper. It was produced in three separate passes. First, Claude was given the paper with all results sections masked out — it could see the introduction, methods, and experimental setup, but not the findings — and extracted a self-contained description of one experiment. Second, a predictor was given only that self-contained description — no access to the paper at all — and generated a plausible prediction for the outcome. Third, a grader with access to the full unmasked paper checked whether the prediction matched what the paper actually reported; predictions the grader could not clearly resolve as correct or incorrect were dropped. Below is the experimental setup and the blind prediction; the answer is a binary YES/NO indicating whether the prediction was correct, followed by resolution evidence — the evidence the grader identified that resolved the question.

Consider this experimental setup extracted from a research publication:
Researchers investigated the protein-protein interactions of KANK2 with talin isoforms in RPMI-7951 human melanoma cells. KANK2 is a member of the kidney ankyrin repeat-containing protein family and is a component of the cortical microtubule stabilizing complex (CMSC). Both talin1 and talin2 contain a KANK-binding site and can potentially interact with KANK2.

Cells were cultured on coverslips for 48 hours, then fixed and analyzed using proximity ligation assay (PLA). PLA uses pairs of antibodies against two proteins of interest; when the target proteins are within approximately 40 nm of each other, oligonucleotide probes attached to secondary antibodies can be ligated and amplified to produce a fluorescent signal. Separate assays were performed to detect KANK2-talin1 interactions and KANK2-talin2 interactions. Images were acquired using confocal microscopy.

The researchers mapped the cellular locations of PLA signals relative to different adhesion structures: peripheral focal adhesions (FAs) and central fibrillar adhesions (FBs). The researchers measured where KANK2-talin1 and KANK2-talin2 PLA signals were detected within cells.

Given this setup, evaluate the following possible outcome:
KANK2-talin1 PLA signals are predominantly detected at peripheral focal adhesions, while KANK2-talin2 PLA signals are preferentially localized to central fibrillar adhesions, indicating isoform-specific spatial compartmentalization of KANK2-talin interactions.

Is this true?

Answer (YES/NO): YES